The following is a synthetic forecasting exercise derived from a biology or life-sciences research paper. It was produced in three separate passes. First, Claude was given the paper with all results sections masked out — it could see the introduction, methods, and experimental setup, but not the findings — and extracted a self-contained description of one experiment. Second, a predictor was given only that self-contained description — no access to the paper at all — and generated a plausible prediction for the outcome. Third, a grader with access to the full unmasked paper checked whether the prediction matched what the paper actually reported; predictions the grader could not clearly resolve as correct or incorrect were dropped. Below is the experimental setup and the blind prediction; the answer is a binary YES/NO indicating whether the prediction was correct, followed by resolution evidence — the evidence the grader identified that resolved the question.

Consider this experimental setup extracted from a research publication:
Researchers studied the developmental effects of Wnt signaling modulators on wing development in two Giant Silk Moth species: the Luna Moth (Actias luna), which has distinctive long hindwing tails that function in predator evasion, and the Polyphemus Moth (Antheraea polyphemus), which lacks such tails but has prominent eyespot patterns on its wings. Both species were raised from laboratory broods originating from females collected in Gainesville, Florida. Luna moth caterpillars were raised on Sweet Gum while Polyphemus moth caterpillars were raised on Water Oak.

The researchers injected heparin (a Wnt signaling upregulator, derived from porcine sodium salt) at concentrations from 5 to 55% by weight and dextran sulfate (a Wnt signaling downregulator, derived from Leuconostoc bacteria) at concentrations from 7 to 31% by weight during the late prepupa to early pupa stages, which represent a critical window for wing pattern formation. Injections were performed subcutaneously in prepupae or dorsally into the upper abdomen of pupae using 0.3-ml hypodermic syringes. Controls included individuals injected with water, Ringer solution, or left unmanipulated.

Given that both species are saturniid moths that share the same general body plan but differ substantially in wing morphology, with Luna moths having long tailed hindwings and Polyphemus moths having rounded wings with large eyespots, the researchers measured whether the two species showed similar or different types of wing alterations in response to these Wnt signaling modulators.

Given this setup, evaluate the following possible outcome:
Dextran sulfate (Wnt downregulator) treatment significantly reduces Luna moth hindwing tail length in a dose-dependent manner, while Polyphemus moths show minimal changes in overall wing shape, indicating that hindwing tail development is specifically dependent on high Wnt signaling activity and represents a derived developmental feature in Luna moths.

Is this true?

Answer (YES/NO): NO